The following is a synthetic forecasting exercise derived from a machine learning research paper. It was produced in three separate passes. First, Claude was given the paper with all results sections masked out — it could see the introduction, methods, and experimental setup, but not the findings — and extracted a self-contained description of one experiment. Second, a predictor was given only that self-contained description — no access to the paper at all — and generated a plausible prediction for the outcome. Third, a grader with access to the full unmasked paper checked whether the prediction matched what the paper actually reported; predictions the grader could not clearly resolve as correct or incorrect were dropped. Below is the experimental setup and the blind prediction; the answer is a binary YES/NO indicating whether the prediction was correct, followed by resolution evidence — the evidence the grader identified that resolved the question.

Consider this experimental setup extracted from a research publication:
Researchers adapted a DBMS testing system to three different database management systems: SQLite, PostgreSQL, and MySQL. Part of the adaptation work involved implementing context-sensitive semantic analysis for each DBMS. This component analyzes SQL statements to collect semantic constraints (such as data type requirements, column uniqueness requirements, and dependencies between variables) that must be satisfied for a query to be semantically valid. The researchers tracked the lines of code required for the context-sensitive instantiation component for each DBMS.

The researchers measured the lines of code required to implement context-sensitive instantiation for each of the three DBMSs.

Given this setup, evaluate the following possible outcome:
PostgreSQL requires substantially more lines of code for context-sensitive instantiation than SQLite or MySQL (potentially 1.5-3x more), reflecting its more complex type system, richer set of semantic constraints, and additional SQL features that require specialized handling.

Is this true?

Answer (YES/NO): NO